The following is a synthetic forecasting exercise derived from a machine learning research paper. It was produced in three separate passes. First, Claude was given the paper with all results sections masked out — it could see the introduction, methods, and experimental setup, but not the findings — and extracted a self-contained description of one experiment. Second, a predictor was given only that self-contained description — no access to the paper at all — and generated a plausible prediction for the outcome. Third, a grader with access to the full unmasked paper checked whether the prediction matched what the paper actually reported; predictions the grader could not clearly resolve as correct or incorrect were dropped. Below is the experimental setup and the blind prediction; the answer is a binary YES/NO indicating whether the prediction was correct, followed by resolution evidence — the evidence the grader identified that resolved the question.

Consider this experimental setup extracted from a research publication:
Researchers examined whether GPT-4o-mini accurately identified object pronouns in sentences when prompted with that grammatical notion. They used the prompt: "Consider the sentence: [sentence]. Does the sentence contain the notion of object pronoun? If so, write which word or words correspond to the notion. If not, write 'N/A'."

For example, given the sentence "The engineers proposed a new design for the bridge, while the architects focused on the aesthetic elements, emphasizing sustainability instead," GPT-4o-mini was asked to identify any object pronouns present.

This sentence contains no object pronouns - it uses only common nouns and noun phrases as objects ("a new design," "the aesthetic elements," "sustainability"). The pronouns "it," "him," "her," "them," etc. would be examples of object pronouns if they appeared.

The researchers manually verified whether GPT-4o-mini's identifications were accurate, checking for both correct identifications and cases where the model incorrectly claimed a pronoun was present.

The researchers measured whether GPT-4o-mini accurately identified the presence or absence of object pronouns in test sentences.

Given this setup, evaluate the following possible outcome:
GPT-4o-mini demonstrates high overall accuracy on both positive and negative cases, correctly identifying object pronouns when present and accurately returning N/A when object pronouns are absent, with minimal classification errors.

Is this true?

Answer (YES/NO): NO